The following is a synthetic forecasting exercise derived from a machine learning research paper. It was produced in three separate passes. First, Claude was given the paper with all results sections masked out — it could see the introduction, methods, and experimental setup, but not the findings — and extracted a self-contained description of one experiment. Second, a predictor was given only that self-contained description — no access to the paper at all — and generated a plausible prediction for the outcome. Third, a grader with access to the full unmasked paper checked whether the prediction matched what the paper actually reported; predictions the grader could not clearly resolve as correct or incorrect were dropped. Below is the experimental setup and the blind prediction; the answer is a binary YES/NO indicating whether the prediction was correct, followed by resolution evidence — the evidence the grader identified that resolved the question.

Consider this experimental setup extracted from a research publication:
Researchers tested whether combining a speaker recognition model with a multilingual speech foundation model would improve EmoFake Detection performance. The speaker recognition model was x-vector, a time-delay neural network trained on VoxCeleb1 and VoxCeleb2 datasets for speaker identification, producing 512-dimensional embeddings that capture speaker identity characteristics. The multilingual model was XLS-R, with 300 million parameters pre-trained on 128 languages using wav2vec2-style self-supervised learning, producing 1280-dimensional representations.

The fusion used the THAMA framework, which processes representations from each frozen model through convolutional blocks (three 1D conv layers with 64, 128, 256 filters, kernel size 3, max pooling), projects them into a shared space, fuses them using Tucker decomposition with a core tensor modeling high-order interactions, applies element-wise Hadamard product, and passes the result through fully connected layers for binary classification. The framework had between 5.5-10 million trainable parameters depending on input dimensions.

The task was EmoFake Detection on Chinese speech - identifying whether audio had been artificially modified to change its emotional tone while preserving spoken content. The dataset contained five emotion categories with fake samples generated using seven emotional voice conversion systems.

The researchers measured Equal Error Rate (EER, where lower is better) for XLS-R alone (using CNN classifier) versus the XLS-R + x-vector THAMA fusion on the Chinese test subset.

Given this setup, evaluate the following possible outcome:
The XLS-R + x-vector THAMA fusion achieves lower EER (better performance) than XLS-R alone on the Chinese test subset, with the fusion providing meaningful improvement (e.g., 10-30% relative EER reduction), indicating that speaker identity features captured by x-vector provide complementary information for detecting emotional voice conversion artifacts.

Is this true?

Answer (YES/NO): NO